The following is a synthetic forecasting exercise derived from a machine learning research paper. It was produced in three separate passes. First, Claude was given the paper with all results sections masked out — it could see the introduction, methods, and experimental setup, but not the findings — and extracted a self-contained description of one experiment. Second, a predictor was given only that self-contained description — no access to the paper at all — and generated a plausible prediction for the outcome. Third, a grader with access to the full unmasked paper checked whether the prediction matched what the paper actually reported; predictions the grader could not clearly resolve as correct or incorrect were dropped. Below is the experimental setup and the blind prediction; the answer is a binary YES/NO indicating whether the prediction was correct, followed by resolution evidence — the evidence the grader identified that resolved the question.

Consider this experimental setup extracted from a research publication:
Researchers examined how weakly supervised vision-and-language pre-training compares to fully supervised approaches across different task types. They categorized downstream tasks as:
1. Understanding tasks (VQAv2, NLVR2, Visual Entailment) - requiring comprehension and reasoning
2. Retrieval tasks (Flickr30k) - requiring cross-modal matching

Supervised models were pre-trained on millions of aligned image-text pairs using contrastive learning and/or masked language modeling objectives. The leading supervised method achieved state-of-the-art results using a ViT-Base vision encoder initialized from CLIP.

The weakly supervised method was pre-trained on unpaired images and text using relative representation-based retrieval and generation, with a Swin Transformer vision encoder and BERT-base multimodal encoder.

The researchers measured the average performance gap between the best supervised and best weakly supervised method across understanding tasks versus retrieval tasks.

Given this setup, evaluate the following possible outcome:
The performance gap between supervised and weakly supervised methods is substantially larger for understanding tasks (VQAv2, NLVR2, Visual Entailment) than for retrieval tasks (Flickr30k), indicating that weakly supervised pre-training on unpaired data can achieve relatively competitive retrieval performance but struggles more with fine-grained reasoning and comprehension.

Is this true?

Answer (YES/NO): NO